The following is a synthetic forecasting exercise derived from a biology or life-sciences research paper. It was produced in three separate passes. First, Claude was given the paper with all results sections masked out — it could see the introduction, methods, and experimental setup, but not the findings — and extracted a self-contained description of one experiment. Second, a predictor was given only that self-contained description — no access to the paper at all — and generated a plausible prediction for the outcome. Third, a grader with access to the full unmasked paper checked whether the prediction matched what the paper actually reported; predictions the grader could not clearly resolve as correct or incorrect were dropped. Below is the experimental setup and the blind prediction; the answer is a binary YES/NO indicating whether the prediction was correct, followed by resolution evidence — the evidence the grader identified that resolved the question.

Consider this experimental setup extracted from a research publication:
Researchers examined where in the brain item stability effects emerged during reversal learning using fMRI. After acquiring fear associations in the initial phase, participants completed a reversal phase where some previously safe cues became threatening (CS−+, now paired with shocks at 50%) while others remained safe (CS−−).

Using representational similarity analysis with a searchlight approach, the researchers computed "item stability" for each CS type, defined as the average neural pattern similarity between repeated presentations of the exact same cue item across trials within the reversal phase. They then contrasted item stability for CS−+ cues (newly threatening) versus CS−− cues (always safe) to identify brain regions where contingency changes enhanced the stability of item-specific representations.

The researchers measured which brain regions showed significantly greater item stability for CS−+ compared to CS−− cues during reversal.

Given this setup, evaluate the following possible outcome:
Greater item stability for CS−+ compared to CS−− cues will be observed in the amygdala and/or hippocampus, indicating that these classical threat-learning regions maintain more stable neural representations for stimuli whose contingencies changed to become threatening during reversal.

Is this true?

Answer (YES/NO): NO